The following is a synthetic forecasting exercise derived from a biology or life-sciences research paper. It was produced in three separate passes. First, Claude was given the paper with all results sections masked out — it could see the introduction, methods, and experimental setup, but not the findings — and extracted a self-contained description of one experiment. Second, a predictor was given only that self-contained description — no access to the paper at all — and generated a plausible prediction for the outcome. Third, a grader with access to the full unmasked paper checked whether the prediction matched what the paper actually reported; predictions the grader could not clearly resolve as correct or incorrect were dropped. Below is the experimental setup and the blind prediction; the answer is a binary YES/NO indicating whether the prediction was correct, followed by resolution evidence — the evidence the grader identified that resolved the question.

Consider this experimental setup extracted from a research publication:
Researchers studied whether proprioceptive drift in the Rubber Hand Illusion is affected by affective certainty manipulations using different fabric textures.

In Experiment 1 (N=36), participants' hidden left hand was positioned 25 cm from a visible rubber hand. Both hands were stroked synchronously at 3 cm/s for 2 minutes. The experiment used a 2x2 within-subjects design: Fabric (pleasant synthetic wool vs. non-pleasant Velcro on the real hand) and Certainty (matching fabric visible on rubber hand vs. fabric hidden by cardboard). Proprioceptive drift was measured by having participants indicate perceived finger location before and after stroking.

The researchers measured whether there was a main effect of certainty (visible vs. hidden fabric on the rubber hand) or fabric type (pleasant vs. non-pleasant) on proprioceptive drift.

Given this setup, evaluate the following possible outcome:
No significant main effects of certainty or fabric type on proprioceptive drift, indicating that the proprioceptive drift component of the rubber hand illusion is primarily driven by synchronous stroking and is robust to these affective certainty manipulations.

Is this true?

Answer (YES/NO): NO